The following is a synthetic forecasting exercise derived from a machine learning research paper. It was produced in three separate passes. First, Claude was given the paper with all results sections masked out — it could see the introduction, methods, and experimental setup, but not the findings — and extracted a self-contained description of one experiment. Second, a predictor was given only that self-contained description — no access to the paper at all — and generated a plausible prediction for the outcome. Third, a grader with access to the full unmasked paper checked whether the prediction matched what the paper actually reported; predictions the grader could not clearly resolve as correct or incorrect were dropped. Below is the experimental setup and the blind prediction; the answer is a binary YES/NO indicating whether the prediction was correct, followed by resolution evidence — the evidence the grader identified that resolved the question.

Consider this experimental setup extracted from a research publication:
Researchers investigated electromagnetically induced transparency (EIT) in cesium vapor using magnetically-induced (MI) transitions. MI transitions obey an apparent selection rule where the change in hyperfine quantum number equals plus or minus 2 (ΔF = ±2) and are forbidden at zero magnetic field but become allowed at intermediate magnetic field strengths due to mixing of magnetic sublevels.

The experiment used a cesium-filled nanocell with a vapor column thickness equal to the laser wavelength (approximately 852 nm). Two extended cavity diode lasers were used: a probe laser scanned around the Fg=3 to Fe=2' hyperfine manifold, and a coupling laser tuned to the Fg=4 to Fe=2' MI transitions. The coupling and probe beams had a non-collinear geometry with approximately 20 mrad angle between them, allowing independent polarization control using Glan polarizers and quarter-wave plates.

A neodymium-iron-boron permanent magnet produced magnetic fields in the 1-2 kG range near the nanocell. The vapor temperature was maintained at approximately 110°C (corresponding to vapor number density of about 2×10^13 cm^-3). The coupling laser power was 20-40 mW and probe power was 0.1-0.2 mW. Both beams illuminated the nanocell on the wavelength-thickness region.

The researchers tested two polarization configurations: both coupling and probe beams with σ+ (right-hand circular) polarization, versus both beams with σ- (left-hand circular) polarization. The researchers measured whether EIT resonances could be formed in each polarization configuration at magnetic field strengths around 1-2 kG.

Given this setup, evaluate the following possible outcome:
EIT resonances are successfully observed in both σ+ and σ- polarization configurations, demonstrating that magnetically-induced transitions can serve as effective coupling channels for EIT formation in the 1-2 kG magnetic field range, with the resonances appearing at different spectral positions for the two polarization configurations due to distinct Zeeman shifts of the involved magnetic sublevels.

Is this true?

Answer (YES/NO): NO